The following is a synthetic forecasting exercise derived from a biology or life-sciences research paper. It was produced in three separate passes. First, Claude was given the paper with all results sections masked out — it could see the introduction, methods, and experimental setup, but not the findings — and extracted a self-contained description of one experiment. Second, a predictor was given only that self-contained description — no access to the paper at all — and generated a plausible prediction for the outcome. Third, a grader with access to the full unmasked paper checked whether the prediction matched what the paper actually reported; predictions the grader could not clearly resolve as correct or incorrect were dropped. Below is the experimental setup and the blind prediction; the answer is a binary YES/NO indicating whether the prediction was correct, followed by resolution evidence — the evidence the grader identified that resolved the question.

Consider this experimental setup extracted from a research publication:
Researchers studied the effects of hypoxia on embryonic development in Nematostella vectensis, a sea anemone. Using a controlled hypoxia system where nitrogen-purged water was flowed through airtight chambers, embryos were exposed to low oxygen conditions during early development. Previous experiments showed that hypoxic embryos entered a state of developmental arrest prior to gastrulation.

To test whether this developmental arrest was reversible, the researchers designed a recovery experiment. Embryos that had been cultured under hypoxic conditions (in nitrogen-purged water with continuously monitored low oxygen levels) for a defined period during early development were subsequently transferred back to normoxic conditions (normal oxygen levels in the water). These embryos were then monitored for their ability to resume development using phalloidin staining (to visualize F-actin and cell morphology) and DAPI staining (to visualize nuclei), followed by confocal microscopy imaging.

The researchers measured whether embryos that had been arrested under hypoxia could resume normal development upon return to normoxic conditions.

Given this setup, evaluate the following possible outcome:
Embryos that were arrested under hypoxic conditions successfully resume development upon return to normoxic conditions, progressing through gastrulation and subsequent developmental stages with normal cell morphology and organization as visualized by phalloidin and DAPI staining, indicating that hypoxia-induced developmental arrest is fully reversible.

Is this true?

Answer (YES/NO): YES